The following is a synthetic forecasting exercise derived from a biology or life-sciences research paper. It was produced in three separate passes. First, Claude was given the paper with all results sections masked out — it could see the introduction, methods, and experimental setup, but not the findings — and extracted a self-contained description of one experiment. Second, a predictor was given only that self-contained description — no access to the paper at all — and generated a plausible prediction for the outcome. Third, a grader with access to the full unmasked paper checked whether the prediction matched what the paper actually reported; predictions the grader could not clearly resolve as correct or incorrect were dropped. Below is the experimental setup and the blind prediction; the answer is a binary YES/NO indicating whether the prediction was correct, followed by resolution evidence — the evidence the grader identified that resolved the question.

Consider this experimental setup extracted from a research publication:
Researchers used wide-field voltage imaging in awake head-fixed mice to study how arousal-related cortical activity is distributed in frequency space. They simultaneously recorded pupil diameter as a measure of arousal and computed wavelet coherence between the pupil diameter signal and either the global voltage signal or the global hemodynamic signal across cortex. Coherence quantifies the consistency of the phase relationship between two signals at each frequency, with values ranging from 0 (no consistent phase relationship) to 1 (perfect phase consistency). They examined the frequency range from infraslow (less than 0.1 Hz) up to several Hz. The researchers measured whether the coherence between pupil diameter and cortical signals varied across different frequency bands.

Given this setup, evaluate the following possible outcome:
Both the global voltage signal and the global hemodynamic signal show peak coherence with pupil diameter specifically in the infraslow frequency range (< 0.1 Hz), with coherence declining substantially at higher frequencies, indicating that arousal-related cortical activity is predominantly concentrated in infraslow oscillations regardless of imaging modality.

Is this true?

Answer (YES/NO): NO